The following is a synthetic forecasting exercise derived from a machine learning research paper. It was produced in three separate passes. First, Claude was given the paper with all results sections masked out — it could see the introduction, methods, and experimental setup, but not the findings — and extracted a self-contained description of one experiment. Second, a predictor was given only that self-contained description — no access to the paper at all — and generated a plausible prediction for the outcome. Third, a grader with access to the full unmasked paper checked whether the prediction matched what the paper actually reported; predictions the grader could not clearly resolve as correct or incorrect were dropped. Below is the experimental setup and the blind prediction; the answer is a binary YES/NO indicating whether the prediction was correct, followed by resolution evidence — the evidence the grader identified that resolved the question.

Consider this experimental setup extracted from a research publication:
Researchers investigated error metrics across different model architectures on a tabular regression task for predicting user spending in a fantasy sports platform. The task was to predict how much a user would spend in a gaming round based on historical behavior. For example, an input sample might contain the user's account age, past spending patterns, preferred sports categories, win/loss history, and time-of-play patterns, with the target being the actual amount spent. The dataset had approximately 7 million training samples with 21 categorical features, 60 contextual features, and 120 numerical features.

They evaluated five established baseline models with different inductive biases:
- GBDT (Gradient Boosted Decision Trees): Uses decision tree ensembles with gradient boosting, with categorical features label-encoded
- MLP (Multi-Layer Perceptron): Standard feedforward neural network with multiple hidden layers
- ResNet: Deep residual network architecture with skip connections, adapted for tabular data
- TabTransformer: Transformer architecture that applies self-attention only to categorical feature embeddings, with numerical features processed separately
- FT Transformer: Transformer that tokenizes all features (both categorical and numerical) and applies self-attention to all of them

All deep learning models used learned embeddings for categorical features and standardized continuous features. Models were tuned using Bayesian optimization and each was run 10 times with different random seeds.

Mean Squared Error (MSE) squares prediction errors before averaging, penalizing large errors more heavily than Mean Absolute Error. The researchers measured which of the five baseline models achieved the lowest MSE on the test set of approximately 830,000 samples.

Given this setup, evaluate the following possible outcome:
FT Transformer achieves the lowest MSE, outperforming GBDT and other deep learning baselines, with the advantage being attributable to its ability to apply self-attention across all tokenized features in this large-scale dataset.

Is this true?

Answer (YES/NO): NO